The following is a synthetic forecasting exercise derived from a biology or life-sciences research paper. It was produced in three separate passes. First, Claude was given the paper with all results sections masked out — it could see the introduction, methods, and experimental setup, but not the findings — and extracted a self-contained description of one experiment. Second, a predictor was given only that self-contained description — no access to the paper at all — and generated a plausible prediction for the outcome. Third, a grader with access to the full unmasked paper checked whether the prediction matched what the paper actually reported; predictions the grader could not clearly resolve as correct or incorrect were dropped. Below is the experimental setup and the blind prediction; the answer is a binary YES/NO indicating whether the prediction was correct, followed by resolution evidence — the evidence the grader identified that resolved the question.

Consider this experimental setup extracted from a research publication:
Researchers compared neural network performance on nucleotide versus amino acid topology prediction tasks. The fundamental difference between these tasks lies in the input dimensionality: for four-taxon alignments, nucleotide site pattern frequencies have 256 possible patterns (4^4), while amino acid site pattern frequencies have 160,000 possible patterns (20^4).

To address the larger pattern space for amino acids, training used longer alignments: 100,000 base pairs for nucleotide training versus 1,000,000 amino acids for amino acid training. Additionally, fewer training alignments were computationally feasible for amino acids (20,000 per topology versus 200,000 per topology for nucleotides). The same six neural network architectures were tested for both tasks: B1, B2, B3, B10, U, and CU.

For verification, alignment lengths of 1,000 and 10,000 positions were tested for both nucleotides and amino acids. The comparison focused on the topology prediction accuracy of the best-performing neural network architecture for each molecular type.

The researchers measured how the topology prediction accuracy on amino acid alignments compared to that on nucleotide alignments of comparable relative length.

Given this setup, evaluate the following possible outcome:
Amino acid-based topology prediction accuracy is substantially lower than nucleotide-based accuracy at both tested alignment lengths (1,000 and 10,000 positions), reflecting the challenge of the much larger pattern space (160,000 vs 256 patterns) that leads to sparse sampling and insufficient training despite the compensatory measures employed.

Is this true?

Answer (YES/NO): NO